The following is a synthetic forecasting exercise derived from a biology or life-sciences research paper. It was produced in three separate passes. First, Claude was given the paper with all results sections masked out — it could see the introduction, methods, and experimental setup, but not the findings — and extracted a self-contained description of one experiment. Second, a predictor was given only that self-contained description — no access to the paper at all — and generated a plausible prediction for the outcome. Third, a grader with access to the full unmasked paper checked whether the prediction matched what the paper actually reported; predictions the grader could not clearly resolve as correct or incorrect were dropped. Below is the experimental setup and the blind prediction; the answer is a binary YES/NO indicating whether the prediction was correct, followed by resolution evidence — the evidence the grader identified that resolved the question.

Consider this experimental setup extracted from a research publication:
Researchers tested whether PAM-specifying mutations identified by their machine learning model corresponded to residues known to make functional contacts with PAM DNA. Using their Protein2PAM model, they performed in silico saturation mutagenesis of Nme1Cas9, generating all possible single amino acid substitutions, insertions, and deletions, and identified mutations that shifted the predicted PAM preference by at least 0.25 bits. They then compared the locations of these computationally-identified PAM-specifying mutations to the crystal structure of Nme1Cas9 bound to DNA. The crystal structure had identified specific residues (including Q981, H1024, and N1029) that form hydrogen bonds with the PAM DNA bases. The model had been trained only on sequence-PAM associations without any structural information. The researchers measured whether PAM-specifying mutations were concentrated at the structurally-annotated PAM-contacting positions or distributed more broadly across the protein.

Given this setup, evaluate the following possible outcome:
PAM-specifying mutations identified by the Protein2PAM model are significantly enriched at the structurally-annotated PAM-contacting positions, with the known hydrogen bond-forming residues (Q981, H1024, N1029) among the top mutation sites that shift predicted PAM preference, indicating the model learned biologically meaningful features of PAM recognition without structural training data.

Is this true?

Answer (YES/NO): YES